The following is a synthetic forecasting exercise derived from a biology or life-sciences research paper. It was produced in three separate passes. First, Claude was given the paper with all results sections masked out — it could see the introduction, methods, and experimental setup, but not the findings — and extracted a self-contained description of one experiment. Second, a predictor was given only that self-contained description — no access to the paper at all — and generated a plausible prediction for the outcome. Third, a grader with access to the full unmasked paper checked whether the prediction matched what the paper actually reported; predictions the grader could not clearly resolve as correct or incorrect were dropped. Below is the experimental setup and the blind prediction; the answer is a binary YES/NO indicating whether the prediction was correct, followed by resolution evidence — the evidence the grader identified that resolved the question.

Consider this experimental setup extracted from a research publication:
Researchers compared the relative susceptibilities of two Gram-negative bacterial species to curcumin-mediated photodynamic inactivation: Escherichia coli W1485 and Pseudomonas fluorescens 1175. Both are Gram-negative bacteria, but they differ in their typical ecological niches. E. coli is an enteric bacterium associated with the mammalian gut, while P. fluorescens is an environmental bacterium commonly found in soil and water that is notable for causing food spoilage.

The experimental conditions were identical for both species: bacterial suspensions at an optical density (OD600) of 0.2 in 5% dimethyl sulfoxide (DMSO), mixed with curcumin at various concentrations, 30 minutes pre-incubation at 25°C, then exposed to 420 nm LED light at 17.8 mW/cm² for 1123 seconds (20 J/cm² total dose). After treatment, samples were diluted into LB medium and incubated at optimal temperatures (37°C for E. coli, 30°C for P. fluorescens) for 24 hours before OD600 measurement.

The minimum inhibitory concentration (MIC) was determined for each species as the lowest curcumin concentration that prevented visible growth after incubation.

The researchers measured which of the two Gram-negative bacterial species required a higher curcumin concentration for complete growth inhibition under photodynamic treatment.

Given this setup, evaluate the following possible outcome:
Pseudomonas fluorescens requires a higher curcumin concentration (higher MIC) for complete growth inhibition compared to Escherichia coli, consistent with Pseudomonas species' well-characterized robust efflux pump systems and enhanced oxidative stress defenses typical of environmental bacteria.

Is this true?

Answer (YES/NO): YES